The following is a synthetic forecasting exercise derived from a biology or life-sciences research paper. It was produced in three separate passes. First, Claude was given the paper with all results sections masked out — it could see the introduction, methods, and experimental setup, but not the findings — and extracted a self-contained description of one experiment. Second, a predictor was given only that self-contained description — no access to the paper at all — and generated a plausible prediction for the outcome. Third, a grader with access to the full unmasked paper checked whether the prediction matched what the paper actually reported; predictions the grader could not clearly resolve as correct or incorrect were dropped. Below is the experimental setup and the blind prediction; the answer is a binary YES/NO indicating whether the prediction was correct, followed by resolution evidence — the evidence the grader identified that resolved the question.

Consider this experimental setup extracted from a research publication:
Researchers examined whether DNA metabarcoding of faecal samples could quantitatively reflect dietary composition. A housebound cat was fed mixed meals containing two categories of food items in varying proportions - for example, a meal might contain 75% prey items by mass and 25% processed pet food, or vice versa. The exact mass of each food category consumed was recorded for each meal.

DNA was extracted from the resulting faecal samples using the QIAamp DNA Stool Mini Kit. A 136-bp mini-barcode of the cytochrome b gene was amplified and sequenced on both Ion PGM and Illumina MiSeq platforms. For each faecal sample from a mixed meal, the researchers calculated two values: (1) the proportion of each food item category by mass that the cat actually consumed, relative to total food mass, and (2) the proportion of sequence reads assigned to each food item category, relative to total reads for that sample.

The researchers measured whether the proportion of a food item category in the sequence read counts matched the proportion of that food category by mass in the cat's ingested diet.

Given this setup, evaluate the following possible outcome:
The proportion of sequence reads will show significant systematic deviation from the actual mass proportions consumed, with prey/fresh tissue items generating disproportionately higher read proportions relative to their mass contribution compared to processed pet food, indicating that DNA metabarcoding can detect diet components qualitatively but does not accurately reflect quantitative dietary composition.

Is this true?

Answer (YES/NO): YES